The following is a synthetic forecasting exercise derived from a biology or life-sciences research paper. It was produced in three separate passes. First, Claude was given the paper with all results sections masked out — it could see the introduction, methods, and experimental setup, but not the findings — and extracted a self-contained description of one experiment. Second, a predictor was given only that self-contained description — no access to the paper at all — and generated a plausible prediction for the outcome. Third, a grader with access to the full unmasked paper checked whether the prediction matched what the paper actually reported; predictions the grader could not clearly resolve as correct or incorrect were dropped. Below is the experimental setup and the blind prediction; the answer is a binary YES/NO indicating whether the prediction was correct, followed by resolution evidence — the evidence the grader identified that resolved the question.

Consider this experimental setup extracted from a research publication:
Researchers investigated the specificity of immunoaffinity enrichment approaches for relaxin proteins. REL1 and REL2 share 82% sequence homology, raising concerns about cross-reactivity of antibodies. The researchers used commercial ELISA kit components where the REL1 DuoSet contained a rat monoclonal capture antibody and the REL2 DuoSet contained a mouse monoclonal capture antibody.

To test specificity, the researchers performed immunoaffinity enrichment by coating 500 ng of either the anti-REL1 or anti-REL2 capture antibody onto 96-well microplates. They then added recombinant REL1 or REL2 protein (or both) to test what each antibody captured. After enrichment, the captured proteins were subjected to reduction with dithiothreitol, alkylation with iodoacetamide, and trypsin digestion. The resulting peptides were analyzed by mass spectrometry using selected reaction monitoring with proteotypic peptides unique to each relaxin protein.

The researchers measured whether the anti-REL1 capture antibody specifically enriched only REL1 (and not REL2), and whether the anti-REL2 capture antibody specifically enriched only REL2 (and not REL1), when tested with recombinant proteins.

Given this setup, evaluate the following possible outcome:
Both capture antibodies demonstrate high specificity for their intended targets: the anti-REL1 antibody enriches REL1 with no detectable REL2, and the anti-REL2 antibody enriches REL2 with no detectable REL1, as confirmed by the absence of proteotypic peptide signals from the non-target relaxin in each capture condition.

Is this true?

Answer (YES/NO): YES